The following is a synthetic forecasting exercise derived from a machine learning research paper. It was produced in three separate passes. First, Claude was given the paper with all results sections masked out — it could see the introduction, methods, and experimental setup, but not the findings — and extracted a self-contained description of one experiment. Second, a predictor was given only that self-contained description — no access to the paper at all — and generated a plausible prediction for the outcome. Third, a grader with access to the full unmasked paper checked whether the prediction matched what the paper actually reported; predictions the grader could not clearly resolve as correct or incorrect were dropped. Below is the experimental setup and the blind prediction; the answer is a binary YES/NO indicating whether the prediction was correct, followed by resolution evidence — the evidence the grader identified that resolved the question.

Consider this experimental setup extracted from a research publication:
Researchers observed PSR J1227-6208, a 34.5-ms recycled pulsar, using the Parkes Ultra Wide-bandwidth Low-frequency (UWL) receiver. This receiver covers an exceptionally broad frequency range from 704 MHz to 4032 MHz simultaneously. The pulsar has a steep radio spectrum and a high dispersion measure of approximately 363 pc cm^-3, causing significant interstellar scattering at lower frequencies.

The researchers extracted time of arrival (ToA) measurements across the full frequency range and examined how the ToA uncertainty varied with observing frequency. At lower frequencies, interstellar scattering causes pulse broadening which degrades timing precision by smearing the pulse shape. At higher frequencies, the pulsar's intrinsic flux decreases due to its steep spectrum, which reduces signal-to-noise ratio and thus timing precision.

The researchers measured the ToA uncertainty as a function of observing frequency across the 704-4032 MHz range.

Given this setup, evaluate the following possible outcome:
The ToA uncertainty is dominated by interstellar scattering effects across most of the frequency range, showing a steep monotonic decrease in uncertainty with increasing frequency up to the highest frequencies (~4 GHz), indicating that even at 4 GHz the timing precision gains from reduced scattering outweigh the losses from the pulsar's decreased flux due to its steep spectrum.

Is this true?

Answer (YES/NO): NO